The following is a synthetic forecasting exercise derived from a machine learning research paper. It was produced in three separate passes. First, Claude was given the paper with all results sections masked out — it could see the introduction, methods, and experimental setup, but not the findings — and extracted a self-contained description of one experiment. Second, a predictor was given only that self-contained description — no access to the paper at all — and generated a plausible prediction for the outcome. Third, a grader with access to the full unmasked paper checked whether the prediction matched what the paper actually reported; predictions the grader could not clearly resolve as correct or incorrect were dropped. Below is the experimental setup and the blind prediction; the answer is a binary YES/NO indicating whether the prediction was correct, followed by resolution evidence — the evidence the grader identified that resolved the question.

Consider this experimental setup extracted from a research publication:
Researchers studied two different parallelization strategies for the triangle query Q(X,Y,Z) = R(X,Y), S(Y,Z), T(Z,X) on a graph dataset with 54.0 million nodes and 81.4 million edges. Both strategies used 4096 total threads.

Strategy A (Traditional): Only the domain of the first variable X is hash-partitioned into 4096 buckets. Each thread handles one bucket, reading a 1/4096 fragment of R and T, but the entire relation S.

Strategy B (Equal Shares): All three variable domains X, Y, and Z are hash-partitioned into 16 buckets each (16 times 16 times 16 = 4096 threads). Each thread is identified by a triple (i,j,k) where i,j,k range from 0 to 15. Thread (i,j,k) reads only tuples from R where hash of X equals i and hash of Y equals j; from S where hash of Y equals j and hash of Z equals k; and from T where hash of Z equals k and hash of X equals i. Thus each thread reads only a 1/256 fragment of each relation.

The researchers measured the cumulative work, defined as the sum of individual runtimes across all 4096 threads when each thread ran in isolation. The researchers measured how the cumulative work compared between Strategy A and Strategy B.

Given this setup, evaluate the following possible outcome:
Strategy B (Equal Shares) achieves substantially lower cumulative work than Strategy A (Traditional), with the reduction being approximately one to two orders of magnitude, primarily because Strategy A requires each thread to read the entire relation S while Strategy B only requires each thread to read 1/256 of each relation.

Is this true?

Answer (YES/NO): NO